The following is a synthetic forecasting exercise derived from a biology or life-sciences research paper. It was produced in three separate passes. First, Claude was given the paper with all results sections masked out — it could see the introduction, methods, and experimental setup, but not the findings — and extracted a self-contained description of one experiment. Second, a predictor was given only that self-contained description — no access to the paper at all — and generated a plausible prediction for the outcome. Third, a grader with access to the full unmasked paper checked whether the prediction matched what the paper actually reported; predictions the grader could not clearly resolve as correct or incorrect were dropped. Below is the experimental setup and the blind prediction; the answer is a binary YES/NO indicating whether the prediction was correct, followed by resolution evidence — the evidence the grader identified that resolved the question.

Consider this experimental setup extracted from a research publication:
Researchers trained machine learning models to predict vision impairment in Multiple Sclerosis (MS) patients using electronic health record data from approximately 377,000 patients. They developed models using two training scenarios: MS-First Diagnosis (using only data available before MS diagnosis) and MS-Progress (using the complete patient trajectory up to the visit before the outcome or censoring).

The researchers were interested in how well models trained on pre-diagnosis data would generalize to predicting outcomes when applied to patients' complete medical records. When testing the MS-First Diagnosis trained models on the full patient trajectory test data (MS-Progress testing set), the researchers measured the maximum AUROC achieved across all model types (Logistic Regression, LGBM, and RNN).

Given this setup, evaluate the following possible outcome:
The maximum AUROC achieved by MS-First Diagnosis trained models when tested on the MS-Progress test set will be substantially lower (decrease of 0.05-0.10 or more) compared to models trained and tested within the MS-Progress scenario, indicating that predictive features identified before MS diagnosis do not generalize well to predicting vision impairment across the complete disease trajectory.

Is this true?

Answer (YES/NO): YES